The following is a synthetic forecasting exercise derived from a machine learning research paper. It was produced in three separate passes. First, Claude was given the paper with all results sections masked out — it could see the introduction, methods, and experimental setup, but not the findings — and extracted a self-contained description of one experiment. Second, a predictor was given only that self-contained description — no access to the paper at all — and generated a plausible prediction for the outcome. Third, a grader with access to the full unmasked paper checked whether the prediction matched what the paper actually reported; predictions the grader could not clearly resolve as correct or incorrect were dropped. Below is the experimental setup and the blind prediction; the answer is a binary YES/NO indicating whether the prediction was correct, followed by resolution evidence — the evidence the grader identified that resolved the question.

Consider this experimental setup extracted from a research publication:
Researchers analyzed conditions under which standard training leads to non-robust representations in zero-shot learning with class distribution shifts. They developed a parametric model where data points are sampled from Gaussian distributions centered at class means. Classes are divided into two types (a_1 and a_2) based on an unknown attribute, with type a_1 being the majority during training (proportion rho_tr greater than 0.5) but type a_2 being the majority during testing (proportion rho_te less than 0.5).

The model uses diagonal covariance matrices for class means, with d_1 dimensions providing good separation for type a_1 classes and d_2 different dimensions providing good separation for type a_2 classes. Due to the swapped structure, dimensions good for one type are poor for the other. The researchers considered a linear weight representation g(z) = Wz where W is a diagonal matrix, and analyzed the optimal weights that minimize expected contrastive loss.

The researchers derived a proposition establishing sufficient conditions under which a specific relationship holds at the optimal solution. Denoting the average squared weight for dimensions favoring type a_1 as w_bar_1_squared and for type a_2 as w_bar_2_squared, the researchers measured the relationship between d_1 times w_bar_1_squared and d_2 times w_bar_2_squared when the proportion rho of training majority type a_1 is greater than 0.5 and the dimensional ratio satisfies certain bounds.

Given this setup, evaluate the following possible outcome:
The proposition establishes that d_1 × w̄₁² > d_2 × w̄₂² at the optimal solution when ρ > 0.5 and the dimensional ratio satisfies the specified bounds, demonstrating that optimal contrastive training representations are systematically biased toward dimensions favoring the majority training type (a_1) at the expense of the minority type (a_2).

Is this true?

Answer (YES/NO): NO